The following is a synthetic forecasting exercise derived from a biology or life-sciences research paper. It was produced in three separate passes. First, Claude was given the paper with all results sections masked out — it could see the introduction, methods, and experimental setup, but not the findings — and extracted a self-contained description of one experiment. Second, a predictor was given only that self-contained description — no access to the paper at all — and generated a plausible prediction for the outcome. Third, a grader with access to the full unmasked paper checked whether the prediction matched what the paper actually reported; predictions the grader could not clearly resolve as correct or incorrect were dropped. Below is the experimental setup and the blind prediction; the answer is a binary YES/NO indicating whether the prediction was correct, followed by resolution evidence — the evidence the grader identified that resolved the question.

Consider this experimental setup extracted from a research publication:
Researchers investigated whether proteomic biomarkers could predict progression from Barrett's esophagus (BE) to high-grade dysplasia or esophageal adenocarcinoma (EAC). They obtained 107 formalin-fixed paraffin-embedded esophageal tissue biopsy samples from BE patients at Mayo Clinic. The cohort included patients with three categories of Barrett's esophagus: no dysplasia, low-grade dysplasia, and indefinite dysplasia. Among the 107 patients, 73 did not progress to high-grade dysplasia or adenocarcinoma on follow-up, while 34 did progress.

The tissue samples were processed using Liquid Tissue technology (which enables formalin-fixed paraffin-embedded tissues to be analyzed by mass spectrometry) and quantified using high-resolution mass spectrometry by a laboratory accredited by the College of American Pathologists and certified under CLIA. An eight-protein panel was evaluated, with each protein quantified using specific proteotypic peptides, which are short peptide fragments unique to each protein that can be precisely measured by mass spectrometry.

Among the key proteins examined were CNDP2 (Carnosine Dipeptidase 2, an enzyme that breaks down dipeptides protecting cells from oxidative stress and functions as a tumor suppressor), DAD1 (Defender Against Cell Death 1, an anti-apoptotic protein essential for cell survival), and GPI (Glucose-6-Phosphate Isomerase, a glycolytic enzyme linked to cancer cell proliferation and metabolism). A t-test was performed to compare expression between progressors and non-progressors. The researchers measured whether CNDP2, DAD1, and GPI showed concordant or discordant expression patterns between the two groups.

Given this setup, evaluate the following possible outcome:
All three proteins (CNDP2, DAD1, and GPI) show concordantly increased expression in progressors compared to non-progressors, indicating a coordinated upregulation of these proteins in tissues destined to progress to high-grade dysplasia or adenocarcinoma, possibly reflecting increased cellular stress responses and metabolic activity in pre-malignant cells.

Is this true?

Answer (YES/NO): NO